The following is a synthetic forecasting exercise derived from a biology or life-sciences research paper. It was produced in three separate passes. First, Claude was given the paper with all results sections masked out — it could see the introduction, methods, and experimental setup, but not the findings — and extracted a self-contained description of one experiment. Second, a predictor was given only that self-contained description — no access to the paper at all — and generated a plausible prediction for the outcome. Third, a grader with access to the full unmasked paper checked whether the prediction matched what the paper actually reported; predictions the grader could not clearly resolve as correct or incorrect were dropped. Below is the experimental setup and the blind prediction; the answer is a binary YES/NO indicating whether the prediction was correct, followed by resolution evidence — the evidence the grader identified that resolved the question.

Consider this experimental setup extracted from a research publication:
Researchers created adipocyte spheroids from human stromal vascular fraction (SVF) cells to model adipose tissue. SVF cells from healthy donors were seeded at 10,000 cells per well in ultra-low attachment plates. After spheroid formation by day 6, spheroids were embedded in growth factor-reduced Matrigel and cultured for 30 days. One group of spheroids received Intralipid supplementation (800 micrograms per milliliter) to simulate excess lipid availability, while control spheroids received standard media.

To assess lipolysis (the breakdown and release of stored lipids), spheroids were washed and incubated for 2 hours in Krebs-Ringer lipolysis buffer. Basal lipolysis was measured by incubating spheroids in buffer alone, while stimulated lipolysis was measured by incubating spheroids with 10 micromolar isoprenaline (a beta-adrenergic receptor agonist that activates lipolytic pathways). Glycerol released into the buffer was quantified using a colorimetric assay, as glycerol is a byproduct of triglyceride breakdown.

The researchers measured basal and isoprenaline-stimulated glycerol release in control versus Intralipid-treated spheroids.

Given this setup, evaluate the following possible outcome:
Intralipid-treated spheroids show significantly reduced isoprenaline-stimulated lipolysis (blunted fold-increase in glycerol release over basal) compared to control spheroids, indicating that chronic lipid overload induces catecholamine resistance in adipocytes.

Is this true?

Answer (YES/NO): YES